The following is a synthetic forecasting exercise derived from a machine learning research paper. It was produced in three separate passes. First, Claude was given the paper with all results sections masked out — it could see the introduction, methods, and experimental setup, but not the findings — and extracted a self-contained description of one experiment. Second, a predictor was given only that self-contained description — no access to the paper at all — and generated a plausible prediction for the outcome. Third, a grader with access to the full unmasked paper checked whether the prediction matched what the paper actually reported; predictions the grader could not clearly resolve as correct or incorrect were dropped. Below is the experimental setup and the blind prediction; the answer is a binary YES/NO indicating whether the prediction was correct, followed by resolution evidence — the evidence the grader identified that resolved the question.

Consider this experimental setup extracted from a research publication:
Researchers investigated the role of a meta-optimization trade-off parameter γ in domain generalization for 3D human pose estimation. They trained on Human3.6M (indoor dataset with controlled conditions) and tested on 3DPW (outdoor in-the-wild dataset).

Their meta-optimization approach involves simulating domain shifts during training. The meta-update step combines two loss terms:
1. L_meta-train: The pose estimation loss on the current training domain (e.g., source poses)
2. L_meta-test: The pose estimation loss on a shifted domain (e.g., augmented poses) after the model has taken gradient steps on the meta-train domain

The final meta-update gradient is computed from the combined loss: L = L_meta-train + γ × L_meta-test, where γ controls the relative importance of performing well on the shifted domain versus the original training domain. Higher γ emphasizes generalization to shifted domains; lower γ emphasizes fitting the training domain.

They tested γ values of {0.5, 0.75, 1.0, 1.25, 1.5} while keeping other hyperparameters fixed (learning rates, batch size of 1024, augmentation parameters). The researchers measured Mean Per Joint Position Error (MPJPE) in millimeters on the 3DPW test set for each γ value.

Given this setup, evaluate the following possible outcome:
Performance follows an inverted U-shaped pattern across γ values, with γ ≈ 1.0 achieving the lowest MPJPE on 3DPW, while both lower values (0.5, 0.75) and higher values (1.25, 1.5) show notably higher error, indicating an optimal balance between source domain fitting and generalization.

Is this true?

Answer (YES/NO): YES